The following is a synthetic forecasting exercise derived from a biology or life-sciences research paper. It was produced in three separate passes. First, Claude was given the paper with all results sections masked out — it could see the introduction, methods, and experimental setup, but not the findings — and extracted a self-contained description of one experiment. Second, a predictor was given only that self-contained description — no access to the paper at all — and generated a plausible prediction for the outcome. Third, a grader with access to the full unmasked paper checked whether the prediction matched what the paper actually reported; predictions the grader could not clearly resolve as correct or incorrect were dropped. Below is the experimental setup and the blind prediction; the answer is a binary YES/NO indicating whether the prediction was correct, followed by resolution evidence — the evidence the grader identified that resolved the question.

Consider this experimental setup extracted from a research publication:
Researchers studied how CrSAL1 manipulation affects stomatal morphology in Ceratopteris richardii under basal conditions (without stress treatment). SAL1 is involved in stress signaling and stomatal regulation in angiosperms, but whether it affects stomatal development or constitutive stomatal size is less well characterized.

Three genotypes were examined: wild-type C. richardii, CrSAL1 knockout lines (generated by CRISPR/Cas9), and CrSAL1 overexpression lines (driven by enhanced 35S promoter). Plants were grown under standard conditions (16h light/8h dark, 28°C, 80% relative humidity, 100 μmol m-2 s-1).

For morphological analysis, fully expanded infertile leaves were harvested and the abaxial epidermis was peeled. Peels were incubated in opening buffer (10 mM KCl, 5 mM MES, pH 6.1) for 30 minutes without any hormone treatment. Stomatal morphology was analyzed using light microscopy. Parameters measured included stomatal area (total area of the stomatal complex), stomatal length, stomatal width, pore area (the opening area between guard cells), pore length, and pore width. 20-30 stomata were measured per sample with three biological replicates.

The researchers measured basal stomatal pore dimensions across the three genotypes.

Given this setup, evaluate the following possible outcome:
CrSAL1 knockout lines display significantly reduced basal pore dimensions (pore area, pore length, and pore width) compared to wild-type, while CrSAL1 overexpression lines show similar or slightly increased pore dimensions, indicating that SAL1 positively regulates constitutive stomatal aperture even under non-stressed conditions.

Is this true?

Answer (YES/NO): NO